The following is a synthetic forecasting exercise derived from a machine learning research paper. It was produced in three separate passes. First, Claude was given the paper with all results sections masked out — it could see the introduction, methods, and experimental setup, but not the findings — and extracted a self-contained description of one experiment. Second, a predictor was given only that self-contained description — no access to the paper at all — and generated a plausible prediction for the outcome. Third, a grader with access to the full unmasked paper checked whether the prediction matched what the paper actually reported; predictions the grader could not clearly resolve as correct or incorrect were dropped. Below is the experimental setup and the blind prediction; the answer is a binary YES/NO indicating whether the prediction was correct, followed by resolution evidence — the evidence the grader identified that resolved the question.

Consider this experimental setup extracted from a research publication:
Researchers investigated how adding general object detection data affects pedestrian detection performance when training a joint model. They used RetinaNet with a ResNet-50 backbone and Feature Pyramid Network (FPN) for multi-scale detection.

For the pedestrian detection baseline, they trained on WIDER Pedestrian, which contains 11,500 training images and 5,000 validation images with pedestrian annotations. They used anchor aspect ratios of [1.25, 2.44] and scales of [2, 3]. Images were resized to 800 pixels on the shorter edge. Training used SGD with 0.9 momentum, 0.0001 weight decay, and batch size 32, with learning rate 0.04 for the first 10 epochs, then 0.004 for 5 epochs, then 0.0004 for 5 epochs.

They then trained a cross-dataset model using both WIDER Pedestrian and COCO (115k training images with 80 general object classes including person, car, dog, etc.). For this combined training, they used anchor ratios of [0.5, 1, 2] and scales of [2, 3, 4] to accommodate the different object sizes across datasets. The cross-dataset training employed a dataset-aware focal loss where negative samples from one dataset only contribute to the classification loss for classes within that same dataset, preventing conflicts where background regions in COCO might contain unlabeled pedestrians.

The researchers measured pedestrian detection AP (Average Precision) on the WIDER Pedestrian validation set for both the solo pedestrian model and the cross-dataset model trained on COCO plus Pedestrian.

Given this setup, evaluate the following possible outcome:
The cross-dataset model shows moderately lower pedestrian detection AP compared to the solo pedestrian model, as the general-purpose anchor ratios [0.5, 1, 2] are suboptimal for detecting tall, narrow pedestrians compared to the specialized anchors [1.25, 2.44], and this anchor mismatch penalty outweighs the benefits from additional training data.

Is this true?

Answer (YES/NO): NO